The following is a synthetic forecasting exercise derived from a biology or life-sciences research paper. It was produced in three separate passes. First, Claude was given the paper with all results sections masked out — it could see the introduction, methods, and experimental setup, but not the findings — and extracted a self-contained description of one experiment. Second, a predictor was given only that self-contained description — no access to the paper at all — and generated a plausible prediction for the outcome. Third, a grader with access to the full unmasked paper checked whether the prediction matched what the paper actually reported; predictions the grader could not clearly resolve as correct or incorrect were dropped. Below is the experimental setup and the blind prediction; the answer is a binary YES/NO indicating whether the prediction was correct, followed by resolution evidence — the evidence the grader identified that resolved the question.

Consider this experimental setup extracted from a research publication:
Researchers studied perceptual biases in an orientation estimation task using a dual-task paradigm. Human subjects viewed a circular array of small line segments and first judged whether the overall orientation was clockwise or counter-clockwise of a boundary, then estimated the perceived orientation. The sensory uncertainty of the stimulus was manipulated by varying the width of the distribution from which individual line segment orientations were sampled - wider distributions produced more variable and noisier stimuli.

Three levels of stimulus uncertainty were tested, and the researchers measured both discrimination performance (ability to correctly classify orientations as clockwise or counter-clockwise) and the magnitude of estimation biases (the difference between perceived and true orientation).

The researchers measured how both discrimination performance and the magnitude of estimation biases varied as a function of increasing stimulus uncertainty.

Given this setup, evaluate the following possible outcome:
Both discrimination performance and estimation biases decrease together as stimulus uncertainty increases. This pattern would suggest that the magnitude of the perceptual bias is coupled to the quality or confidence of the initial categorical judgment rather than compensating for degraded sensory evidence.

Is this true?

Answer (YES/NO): NO